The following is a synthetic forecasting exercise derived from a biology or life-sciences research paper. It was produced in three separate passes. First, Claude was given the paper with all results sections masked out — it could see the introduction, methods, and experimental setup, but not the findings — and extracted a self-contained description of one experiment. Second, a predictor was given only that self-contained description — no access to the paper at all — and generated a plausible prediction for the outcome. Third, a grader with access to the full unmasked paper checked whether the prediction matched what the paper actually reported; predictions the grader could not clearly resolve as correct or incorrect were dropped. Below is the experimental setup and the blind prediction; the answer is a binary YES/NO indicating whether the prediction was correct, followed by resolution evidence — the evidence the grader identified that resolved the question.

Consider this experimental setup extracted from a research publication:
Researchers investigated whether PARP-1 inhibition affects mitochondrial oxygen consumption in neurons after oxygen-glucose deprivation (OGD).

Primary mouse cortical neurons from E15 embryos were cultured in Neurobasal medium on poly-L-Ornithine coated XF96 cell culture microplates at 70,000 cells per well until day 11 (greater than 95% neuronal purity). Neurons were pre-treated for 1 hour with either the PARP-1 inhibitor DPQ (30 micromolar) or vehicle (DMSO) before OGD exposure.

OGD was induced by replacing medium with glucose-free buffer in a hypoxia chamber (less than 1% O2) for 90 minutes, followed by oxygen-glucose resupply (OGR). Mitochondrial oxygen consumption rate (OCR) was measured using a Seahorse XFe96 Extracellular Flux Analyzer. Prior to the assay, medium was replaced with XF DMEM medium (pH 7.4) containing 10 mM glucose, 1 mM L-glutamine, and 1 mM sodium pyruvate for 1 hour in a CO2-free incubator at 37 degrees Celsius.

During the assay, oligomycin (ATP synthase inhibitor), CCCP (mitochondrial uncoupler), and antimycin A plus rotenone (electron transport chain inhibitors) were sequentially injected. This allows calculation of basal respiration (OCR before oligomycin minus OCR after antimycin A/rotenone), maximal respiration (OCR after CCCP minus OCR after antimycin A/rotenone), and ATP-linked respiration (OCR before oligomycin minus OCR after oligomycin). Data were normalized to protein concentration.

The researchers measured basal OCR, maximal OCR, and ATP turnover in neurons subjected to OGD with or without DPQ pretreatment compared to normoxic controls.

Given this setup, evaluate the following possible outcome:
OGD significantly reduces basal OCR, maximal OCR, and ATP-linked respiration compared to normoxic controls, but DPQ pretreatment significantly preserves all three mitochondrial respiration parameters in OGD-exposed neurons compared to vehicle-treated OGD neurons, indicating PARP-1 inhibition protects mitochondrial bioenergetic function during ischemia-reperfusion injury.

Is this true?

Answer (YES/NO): YES